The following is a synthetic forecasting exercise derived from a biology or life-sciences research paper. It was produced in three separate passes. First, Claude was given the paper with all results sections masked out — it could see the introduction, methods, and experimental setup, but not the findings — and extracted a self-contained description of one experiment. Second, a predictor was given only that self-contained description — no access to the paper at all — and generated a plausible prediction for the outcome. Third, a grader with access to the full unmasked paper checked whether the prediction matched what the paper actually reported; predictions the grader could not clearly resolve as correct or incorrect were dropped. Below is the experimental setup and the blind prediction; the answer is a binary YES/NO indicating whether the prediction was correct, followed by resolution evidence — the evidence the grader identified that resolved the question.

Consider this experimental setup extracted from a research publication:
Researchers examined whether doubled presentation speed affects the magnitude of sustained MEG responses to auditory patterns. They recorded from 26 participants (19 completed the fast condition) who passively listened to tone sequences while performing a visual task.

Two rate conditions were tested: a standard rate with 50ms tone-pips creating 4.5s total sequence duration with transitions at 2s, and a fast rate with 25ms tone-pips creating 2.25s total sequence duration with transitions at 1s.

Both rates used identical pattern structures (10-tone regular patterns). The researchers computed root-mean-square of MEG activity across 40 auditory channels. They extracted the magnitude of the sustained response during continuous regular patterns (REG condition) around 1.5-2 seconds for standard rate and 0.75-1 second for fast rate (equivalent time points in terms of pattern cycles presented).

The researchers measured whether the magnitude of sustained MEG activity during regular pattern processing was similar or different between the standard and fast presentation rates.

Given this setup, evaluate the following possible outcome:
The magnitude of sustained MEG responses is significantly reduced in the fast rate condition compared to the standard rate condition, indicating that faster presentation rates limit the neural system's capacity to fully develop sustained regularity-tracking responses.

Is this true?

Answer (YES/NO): NO